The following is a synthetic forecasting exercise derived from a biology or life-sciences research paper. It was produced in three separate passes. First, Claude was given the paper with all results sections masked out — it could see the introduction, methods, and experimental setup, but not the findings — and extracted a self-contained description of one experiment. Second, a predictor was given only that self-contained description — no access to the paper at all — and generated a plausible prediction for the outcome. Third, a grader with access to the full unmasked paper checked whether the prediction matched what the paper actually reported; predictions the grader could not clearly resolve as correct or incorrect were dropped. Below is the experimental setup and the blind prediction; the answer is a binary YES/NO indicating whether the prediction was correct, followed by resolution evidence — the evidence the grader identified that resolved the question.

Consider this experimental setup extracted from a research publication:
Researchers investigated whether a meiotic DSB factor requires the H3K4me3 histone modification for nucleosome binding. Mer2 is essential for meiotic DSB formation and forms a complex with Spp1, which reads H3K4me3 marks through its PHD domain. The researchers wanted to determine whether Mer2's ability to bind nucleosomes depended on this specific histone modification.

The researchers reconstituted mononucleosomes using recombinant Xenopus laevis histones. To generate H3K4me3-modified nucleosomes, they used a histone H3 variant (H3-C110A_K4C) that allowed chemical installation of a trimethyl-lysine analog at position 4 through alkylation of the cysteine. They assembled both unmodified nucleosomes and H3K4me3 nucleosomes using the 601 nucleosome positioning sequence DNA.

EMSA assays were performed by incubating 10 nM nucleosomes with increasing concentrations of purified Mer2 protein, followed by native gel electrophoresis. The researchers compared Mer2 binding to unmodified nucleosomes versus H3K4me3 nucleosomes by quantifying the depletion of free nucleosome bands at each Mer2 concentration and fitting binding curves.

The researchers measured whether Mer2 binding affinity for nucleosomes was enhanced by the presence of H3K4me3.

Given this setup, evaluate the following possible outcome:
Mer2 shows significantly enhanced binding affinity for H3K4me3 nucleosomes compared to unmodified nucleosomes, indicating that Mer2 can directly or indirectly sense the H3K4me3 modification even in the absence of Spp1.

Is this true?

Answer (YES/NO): NO